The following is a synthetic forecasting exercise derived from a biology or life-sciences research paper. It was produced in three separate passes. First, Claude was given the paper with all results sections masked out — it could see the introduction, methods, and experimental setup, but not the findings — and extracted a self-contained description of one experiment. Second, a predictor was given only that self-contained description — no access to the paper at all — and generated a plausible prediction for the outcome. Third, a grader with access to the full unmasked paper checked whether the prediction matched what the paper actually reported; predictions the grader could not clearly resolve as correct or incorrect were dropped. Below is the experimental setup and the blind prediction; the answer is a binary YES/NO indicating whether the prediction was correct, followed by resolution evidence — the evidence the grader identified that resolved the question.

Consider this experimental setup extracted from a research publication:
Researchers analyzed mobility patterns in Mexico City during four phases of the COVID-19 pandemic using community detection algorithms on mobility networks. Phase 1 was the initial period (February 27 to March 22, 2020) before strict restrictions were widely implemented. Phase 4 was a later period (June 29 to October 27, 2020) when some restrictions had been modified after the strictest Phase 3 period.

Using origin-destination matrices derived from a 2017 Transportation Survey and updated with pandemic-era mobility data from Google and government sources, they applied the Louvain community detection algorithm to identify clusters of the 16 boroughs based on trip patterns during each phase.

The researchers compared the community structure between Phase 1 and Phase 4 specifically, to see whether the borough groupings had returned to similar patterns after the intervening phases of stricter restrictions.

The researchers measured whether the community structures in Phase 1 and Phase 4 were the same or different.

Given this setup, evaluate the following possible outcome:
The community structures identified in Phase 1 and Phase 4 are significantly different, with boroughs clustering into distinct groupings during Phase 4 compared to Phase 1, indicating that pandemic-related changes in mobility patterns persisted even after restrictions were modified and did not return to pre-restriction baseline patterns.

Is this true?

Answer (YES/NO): NO